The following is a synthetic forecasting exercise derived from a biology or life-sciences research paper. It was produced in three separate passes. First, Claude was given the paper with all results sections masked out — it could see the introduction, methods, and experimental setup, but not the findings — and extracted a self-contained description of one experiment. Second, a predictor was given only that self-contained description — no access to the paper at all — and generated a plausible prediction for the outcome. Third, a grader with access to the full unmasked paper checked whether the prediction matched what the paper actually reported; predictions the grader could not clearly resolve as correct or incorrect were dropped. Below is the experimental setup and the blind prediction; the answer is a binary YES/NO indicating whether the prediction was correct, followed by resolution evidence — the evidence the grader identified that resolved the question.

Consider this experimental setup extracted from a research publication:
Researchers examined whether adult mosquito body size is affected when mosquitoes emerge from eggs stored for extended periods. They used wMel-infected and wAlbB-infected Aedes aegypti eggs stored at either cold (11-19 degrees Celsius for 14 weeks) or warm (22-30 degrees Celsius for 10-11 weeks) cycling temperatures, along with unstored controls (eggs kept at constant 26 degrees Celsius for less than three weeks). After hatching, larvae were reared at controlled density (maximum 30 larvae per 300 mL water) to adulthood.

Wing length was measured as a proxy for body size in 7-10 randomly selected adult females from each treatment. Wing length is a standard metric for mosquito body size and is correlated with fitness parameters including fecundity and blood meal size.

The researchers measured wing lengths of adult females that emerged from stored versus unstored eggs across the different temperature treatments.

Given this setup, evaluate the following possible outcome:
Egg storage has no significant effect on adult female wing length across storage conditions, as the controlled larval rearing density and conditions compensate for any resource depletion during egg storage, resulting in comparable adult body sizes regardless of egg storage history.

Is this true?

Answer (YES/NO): YES